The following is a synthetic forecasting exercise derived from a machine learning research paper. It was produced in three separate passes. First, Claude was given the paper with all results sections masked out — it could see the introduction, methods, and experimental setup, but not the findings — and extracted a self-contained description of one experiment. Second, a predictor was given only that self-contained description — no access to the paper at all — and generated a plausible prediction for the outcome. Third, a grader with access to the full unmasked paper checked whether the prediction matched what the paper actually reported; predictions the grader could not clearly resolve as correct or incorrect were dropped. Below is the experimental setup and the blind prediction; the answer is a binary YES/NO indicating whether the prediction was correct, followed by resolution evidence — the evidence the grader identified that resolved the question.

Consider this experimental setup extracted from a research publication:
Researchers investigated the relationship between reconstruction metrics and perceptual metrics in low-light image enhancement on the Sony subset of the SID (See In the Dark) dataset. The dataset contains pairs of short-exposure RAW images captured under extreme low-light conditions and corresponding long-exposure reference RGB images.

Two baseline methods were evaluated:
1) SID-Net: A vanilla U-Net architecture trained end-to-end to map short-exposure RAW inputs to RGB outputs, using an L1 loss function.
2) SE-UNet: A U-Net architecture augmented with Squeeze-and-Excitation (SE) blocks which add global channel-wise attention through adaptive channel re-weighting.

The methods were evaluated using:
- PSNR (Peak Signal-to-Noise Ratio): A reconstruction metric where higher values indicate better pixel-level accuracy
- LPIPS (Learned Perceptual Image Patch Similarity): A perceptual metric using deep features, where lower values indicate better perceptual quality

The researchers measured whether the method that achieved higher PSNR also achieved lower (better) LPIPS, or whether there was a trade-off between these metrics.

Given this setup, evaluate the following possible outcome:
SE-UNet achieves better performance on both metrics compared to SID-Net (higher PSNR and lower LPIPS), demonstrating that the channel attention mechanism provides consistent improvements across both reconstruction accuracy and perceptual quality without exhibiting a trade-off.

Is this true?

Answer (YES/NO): NO